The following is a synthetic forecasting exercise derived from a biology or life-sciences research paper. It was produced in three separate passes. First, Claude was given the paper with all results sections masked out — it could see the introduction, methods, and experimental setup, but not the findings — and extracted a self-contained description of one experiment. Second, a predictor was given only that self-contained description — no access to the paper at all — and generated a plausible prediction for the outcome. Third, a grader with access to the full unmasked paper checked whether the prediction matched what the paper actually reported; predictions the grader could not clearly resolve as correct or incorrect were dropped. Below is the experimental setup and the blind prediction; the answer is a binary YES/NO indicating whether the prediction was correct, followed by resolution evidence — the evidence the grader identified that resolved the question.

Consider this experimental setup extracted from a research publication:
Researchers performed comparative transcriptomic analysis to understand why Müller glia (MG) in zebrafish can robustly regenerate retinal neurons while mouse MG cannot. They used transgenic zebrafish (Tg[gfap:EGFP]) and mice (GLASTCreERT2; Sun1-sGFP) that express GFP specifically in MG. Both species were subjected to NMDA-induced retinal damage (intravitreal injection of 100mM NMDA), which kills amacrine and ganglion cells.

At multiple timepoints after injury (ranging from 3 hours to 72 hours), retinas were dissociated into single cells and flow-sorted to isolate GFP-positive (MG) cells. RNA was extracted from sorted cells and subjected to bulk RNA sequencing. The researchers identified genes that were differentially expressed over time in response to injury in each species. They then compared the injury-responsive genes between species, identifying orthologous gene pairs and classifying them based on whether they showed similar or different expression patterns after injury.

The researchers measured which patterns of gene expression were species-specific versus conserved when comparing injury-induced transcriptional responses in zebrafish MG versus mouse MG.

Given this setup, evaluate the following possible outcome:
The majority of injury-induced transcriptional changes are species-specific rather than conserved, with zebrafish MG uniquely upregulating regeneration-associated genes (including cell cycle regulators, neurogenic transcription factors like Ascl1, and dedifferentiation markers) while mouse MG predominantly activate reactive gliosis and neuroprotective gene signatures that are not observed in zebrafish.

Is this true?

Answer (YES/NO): NO